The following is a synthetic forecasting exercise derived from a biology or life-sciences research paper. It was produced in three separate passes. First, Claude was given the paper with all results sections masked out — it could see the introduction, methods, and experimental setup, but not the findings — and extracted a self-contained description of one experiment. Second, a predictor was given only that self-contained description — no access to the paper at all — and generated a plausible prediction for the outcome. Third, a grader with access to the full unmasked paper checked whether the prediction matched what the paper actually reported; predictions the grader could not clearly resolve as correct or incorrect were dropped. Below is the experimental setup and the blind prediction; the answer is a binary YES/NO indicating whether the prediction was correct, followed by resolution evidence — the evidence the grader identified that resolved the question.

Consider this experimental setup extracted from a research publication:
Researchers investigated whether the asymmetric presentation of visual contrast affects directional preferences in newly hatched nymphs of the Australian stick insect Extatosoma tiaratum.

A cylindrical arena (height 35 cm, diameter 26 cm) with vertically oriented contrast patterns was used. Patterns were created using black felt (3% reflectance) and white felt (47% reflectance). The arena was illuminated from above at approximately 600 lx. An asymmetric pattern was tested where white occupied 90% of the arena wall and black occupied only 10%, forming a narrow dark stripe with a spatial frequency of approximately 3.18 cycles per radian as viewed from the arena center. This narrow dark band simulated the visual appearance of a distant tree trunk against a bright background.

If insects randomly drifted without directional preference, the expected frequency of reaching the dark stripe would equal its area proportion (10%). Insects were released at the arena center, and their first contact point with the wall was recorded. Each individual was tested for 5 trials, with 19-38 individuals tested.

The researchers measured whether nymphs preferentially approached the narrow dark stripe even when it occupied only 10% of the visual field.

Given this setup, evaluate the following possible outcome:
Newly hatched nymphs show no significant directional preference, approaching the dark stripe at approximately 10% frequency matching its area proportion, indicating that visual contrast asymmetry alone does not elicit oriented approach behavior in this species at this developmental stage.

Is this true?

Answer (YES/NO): NO